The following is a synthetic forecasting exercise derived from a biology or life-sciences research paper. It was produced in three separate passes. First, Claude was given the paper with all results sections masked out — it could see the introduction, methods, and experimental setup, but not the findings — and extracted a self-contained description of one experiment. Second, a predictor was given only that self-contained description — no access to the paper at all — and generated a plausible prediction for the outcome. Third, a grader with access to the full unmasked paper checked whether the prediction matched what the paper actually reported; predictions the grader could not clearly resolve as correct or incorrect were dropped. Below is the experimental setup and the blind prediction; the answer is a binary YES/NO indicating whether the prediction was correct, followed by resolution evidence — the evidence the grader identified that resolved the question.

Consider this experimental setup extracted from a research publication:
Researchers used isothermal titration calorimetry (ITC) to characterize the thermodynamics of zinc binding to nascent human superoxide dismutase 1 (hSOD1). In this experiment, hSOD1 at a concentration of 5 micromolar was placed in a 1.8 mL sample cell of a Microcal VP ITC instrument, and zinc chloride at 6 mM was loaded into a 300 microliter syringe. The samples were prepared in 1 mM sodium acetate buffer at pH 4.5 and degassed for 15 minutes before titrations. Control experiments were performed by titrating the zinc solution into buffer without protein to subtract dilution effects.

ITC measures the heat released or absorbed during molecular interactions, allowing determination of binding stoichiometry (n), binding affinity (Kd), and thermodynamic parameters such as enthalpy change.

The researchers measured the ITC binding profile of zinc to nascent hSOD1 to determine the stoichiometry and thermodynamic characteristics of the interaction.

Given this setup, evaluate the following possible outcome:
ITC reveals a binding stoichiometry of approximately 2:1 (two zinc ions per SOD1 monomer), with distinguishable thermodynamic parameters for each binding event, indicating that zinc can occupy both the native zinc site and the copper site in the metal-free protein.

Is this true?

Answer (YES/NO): NO